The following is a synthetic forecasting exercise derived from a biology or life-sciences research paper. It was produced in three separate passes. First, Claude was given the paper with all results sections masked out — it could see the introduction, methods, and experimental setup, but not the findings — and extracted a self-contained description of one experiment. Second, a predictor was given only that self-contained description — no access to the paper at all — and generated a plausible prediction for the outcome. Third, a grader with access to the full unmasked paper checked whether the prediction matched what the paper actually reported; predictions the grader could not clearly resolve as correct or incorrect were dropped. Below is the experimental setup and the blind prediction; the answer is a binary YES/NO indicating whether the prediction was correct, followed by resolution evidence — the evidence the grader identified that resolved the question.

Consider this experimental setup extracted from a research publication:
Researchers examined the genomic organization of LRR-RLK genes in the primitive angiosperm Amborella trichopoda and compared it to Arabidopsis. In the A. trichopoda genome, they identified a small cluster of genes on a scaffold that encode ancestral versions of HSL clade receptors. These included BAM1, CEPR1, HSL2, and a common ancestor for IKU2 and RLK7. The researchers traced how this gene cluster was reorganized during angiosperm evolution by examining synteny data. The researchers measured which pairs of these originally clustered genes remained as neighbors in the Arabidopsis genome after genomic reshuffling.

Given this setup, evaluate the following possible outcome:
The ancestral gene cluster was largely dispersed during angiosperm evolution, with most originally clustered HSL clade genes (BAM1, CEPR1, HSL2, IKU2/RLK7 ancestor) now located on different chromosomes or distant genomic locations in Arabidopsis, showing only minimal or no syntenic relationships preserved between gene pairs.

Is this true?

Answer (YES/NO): NO